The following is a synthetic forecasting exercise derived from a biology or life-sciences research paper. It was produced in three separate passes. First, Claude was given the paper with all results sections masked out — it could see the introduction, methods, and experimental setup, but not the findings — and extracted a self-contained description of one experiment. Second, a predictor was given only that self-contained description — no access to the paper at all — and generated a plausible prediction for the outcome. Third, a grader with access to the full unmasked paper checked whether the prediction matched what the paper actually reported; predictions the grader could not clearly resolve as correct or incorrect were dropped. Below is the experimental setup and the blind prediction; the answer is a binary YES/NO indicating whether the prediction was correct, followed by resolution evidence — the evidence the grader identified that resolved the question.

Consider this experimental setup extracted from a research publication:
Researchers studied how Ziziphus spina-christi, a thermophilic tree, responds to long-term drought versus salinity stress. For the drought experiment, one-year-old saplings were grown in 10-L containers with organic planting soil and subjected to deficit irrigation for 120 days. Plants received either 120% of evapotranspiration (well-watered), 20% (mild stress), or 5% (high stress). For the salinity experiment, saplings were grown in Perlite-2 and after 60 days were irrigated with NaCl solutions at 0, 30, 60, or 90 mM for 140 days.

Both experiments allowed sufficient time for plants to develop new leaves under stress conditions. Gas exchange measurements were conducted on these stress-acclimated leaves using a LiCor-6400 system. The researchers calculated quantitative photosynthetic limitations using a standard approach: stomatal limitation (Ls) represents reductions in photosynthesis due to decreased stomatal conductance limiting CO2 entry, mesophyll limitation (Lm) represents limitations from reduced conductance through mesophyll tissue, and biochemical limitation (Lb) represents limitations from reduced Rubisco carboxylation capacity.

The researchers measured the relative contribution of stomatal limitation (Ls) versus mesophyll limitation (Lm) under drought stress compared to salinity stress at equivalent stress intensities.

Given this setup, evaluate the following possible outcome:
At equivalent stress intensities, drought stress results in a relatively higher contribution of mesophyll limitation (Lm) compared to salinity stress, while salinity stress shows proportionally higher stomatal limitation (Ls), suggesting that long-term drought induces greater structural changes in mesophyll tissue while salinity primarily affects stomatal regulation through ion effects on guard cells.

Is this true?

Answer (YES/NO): YES